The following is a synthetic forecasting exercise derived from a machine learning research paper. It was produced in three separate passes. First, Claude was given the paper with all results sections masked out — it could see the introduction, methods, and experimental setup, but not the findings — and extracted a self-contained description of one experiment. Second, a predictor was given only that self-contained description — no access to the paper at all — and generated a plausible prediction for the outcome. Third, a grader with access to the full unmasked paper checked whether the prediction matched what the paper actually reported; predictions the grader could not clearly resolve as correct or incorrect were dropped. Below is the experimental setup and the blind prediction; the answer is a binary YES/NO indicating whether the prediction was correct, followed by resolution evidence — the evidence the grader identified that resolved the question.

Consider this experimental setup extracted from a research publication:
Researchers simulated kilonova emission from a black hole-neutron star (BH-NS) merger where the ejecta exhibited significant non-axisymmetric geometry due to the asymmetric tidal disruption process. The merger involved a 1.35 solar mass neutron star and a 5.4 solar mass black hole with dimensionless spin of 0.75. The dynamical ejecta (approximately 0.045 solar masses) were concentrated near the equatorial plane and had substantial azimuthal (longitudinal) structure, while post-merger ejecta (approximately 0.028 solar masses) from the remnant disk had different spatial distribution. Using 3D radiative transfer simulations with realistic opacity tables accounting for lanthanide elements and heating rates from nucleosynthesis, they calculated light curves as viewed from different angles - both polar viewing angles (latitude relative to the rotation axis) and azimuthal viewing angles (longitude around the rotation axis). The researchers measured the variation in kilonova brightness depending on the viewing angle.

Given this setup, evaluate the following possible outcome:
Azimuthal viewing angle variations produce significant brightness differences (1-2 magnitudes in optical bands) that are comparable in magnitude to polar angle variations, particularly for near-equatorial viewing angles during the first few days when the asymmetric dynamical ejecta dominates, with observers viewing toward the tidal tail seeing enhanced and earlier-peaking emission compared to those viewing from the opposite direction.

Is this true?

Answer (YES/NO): NO